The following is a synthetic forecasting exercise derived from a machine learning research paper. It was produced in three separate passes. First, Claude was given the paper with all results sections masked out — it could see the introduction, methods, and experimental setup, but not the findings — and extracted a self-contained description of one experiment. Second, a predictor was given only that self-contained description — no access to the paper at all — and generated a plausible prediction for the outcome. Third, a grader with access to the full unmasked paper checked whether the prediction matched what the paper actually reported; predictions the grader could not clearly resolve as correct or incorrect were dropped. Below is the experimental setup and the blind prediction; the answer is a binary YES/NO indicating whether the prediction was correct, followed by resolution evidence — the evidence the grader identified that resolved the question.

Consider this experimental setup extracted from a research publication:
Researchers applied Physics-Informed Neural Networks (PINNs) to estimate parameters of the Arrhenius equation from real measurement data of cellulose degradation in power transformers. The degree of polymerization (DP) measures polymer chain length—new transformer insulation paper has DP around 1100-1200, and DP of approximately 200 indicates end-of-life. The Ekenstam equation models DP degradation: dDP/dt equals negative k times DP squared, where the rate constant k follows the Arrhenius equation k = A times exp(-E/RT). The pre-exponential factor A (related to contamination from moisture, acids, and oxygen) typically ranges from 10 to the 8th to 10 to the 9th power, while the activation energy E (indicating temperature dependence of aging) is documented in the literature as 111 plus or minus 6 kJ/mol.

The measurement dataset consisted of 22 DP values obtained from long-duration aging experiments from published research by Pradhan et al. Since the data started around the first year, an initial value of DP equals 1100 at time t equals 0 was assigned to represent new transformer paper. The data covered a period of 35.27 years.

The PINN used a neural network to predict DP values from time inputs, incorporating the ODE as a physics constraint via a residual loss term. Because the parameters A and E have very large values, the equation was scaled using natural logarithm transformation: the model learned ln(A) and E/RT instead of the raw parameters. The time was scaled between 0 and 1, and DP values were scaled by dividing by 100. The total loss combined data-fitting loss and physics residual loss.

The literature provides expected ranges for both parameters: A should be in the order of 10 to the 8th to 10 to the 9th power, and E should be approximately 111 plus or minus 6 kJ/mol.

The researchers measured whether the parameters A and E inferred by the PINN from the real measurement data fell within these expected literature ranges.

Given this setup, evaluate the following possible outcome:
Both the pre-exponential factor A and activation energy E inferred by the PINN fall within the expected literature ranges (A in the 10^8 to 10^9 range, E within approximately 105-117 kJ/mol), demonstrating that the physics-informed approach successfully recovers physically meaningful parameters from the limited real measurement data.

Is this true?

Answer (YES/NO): YES